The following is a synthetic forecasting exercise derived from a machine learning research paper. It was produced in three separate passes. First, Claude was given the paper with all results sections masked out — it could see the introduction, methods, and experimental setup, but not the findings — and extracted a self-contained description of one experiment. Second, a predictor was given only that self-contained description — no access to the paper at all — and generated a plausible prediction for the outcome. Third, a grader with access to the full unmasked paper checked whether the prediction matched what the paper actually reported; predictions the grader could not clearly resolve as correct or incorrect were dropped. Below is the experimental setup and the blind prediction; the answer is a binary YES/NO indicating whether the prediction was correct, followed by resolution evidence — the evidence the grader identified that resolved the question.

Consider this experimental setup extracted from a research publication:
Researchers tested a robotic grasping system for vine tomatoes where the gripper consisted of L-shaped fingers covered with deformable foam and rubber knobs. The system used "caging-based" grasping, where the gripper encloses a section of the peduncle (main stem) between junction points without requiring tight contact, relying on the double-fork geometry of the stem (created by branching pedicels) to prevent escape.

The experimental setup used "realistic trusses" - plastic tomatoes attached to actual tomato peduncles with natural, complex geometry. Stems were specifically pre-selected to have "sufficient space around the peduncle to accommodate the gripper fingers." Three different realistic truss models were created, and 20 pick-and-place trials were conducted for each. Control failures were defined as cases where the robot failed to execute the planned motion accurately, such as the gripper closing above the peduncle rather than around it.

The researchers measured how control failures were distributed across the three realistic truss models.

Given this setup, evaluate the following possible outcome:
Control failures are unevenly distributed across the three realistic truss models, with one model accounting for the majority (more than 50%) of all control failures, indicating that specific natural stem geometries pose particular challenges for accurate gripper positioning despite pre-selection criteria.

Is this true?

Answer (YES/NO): YES